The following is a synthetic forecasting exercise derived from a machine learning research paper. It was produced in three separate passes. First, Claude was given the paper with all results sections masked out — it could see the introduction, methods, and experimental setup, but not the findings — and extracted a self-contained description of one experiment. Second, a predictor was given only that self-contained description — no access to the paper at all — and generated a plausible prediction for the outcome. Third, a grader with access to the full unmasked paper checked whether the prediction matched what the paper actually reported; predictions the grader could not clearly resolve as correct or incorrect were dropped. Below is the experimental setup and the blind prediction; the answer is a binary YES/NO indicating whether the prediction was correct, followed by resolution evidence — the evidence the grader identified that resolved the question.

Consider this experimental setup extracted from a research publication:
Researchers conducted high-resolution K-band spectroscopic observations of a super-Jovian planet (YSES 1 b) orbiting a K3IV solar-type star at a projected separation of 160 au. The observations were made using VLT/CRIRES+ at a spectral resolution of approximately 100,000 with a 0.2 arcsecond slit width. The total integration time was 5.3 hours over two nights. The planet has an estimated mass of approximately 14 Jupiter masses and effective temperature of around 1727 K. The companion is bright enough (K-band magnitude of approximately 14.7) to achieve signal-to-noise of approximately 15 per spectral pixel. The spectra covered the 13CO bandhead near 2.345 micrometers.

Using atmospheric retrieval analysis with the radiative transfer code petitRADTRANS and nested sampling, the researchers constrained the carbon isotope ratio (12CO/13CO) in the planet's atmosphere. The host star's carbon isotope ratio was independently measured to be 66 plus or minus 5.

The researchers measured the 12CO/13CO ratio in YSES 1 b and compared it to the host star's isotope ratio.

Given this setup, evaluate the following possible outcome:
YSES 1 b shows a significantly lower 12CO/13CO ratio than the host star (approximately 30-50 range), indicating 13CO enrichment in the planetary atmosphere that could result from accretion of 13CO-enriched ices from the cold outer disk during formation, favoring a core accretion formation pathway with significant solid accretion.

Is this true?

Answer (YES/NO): NO